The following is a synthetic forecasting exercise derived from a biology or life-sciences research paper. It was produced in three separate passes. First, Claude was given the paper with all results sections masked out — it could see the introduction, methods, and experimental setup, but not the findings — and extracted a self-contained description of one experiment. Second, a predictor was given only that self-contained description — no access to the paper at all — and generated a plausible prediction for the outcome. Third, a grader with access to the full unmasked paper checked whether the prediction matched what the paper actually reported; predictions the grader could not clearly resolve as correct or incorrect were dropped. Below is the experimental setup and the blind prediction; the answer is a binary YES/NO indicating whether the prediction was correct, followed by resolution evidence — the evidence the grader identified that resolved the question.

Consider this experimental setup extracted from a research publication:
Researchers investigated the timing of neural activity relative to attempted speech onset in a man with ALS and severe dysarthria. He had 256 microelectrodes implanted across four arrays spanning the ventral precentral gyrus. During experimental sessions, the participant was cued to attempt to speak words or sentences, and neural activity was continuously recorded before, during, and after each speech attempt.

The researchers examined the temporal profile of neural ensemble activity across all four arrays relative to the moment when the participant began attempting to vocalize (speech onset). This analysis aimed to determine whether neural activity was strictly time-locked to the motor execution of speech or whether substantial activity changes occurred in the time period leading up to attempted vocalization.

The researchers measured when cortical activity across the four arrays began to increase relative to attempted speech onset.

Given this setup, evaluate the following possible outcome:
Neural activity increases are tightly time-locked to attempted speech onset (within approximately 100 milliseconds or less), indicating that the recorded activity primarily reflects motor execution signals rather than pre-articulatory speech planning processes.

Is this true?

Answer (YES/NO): NO